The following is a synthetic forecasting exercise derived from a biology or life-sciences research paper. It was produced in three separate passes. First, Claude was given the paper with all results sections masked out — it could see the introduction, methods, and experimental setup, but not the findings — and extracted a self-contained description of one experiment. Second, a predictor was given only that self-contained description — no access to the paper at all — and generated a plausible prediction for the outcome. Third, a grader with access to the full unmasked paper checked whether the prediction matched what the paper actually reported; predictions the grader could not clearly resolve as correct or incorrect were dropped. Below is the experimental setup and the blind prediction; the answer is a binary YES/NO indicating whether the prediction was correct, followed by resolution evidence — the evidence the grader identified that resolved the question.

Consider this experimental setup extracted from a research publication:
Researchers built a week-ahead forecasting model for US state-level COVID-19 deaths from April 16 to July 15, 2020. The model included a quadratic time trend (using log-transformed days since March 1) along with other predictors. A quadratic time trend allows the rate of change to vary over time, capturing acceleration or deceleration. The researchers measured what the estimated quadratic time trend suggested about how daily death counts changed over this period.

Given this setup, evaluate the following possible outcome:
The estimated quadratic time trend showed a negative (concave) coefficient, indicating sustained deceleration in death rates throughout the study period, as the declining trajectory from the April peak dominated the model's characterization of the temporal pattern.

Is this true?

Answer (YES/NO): NO